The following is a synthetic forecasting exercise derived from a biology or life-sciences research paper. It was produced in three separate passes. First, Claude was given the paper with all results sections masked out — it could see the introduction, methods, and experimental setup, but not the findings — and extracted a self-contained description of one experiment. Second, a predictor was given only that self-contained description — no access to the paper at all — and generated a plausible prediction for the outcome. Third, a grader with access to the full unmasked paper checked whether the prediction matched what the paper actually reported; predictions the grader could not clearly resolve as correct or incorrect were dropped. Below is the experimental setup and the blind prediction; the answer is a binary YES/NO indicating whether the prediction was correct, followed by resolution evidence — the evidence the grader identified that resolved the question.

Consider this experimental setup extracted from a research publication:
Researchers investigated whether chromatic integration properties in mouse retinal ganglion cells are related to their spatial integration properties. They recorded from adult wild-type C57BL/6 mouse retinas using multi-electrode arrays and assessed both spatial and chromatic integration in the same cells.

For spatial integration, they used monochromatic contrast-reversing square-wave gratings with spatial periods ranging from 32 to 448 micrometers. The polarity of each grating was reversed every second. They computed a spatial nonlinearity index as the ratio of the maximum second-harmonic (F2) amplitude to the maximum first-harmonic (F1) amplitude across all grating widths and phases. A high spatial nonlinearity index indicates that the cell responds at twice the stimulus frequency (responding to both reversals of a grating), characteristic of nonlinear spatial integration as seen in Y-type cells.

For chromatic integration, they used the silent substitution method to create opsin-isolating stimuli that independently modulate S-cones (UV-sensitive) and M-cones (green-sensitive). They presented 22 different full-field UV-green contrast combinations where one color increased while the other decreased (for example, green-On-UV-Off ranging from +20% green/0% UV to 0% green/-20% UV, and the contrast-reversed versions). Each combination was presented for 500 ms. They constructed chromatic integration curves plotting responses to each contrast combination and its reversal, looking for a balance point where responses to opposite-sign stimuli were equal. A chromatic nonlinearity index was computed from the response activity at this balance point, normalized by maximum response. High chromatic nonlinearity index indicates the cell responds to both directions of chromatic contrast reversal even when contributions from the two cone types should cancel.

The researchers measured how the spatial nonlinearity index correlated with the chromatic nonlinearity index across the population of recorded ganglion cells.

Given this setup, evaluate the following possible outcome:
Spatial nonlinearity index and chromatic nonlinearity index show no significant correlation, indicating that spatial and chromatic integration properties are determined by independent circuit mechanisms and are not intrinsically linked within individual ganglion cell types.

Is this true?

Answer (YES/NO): NO